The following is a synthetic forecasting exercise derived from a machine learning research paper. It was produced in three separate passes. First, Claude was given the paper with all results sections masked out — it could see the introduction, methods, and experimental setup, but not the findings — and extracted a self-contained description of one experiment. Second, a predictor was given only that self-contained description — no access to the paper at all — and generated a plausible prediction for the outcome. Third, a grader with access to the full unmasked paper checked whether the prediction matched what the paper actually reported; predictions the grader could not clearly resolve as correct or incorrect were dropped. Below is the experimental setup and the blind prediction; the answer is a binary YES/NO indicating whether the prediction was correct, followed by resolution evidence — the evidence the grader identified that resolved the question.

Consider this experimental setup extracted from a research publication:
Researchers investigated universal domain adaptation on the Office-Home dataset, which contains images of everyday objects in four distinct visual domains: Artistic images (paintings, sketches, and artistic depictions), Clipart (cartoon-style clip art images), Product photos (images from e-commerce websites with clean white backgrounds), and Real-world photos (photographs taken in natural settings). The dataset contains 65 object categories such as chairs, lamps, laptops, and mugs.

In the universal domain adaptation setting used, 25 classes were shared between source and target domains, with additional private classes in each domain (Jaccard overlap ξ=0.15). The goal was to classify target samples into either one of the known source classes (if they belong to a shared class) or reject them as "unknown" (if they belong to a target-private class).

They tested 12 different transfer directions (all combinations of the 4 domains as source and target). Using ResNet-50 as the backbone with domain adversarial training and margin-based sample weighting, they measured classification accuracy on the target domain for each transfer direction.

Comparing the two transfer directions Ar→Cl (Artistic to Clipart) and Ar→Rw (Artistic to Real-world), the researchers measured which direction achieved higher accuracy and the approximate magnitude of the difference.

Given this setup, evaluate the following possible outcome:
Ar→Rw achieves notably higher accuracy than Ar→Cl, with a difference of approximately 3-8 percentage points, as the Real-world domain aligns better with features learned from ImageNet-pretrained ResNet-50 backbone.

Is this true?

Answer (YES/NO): NO